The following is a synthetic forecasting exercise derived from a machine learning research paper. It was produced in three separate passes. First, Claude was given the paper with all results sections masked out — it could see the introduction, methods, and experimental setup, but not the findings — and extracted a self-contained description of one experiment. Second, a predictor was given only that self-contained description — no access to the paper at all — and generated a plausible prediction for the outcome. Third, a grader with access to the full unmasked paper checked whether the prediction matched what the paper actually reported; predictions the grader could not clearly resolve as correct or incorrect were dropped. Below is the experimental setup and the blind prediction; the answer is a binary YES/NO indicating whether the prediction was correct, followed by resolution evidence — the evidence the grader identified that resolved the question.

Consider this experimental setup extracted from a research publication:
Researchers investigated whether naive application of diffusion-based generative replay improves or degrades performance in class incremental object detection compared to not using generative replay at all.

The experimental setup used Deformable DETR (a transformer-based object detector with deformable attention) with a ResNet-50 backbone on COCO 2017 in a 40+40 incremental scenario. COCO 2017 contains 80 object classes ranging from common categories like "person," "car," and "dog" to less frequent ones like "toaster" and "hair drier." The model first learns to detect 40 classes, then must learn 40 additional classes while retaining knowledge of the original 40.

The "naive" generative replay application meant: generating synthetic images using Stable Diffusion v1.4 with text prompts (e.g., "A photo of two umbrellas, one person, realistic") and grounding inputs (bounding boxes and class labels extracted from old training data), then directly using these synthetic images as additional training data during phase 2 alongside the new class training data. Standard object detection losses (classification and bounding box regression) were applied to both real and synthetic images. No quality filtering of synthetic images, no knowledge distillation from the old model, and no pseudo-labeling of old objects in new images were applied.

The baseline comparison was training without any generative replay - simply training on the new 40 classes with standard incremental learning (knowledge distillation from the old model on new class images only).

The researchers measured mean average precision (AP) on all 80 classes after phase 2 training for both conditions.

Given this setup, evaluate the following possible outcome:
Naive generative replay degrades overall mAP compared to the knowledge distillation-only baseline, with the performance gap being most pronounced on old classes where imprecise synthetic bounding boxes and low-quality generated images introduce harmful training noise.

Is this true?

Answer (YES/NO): NO